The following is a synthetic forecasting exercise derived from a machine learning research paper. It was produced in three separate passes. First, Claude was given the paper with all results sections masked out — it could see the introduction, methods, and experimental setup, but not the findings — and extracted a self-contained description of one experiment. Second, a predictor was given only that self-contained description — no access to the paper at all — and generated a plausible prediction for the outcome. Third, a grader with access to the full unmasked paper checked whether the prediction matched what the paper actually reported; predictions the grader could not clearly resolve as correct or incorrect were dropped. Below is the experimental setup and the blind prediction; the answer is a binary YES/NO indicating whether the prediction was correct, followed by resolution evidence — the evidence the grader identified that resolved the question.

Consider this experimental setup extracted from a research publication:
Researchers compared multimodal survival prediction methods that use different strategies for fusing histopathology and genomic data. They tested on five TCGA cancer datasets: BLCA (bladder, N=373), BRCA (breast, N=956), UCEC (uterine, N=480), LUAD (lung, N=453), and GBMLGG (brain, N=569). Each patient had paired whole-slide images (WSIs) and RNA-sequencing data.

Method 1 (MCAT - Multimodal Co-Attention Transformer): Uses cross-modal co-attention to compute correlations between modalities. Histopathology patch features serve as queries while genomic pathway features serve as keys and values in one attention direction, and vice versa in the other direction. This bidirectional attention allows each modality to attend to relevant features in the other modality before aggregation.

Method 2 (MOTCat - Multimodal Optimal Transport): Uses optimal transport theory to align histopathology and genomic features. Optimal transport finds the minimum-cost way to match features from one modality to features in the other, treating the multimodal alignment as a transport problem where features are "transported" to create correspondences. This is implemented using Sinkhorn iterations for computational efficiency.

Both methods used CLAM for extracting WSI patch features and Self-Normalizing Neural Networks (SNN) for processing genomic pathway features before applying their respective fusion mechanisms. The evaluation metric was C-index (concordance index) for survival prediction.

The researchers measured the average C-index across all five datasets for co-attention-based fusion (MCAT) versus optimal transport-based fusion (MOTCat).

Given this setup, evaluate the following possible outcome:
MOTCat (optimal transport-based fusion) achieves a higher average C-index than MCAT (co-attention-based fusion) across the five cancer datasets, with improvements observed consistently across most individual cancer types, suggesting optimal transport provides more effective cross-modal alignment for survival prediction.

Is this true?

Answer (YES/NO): YES